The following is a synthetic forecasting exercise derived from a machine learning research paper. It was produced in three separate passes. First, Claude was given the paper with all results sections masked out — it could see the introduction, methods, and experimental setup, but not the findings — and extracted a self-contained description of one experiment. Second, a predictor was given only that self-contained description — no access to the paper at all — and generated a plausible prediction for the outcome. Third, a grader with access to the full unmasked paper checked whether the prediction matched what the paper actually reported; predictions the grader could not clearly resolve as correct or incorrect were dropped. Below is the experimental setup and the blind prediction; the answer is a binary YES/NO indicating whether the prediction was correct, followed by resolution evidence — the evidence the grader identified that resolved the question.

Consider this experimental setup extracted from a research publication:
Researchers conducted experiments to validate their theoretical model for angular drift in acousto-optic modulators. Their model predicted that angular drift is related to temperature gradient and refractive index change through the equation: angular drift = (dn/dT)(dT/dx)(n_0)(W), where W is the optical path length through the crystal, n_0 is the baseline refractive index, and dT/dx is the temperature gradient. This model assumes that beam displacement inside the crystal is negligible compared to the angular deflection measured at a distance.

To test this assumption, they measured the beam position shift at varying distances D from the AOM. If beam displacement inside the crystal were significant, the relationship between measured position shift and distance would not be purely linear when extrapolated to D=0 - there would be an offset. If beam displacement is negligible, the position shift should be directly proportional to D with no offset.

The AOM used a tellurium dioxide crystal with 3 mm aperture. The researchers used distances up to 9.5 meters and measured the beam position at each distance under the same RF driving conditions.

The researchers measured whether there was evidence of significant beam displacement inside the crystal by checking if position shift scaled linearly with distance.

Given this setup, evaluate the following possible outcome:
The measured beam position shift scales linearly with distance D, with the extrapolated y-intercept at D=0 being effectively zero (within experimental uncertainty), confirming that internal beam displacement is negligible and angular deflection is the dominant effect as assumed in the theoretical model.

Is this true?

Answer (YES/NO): YES